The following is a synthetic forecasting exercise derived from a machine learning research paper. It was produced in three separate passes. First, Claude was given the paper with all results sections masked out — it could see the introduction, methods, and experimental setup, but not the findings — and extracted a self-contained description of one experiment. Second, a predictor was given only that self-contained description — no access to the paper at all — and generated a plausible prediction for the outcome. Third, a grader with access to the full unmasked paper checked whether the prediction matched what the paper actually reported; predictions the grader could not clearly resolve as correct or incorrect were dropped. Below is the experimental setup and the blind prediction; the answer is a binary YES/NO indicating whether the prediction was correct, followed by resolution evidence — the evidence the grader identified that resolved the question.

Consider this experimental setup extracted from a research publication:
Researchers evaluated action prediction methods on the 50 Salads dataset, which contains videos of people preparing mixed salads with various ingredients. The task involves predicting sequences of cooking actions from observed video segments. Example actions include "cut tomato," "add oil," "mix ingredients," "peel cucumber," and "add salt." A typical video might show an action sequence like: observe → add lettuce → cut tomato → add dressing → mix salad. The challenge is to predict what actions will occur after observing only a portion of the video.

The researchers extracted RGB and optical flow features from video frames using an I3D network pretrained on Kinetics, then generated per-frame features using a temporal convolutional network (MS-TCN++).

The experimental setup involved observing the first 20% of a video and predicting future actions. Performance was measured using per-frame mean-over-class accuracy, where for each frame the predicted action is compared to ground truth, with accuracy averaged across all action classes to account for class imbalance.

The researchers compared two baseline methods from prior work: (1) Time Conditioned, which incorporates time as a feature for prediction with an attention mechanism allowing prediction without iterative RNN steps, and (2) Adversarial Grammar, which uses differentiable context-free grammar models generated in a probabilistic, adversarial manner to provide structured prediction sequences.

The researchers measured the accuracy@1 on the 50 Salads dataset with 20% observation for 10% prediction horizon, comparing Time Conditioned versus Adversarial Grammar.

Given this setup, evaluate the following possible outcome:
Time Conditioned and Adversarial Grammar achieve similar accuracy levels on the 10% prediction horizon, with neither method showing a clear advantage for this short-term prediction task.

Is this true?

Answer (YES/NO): NO